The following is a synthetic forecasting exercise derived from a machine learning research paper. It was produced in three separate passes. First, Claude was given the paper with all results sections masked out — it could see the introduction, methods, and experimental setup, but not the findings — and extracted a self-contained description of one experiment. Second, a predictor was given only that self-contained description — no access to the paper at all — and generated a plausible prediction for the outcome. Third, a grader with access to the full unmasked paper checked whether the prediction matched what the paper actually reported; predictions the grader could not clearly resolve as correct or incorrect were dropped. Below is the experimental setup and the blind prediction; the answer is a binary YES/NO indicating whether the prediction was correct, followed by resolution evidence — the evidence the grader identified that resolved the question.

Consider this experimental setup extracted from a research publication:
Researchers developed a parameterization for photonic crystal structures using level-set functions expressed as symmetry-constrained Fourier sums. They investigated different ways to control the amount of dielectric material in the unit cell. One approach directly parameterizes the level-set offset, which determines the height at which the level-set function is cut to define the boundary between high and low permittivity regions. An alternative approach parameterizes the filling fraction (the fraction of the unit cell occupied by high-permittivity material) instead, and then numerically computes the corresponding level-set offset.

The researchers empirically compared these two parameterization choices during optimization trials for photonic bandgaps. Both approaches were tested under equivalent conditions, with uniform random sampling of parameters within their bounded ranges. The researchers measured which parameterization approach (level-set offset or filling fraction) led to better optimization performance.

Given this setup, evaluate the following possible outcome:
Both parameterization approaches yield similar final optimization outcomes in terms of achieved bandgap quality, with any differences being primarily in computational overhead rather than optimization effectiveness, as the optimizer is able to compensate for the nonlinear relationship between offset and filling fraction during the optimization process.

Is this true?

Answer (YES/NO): NO